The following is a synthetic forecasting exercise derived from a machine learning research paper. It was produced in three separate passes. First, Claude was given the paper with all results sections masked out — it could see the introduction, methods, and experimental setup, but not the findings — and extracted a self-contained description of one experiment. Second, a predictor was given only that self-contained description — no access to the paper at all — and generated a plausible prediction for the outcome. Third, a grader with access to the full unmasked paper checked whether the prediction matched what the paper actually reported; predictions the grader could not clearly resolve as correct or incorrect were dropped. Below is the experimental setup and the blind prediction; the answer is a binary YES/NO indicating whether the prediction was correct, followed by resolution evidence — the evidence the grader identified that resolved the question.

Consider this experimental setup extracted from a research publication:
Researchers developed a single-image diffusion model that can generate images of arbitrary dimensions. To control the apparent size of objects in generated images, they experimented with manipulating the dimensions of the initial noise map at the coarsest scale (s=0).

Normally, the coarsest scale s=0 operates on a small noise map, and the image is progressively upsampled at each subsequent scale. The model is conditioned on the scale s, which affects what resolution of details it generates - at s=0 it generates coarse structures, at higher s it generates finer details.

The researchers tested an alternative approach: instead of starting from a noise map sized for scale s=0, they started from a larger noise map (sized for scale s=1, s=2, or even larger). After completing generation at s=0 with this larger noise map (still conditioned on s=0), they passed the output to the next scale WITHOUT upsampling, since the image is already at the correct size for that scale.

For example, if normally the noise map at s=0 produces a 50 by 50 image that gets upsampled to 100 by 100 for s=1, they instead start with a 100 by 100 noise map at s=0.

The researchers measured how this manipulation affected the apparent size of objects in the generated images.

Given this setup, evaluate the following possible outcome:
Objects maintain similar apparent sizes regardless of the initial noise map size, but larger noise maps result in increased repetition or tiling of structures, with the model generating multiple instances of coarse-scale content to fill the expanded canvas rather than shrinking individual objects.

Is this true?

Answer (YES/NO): NO